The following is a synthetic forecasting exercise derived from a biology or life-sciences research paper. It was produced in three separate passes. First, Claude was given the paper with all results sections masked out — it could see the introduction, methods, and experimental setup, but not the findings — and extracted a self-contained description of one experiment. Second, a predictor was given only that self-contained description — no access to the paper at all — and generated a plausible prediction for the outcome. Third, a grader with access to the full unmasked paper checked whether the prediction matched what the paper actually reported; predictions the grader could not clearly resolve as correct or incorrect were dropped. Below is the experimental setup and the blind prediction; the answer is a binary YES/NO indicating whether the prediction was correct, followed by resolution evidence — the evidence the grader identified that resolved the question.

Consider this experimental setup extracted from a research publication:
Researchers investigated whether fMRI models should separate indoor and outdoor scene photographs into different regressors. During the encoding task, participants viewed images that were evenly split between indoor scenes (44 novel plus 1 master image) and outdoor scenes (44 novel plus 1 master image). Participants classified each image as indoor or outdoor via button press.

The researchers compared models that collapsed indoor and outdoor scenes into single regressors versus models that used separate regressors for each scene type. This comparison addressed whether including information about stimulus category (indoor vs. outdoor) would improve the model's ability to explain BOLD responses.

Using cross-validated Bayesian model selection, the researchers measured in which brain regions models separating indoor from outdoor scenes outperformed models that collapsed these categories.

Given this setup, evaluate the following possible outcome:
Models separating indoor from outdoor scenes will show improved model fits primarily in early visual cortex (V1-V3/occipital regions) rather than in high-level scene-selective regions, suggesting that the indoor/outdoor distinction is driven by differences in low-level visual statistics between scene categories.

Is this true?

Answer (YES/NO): YES